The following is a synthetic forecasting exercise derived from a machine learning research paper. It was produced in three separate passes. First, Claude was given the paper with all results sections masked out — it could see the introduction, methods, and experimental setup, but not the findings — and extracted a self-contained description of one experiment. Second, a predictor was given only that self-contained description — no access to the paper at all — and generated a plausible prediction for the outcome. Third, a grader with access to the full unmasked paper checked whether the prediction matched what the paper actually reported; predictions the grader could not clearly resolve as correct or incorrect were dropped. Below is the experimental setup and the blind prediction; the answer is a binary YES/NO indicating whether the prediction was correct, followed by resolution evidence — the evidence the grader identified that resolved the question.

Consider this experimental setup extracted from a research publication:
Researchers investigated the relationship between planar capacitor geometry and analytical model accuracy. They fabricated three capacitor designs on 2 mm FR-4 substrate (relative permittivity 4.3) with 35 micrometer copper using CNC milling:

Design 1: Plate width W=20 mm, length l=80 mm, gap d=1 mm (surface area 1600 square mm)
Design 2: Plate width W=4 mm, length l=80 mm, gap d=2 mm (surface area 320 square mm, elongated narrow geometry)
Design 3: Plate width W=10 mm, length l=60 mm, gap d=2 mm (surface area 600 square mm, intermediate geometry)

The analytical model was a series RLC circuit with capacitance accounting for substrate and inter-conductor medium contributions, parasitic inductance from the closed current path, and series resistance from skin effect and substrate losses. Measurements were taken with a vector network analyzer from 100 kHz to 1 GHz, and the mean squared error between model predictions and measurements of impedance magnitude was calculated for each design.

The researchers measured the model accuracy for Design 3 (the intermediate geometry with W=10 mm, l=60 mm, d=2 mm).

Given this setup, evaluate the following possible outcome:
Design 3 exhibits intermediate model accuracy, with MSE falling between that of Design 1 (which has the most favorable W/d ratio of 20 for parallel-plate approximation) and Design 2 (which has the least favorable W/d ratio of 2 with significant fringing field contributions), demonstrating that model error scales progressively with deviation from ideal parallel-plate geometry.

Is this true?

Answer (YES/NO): NO